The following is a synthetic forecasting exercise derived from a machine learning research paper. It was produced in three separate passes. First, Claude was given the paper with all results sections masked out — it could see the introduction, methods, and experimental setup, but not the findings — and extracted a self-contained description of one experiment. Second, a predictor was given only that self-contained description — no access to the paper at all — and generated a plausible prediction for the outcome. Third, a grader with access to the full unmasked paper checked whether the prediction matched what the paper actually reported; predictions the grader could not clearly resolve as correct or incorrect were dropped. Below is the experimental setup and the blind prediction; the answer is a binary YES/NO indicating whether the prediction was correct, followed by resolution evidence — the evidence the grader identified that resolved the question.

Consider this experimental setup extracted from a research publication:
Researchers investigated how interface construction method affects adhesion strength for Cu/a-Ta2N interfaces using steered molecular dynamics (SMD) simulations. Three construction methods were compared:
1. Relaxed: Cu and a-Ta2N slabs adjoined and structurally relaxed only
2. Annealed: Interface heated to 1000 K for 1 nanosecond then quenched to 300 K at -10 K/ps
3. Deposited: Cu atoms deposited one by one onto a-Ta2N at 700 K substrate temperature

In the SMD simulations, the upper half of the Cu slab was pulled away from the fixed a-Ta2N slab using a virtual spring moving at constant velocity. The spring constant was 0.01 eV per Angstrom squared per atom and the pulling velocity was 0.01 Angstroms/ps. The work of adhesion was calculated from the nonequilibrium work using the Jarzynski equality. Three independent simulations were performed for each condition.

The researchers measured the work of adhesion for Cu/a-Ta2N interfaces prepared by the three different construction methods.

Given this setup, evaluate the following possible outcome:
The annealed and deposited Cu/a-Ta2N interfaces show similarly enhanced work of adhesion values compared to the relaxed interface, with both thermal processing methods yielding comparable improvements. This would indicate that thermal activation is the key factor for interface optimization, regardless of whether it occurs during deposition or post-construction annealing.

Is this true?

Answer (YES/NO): NO